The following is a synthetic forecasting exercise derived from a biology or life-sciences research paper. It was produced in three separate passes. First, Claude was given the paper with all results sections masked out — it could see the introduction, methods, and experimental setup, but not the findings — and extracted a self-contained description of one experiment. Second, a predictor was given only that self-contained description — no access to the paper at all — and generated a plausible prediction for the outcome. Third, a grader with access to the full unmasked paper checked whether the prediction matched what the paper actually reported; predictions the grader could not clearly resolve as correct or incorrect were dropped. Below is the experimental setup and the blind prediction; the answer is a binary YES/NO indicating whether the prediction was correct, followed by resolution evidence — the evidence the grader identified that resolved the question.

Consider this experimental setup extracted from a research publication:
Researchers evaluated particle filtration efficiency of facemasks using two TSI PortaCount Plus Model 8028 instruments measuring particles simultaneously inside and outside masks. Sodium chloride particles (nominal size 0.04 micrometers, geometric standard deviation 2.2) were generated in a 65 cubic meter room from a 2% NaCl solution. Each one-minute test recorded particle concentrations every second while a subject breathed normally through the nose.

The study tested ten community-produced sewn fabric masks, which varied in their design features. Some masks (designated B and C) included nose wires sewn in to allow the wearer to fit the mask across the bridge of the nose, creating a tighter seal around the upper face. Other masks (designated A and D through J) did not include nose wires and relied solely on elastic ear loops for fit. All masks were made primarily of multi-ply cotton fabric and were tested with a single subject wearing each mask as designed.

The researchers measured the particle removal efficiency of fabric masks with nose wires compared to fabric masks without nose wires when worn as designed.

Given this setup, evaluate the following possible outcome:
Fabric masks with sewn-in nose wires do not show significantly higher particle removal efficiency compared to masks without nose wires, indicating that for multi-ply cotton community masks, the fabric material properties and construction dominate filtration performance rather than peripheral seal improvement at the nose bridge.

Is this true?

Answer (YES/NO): YES